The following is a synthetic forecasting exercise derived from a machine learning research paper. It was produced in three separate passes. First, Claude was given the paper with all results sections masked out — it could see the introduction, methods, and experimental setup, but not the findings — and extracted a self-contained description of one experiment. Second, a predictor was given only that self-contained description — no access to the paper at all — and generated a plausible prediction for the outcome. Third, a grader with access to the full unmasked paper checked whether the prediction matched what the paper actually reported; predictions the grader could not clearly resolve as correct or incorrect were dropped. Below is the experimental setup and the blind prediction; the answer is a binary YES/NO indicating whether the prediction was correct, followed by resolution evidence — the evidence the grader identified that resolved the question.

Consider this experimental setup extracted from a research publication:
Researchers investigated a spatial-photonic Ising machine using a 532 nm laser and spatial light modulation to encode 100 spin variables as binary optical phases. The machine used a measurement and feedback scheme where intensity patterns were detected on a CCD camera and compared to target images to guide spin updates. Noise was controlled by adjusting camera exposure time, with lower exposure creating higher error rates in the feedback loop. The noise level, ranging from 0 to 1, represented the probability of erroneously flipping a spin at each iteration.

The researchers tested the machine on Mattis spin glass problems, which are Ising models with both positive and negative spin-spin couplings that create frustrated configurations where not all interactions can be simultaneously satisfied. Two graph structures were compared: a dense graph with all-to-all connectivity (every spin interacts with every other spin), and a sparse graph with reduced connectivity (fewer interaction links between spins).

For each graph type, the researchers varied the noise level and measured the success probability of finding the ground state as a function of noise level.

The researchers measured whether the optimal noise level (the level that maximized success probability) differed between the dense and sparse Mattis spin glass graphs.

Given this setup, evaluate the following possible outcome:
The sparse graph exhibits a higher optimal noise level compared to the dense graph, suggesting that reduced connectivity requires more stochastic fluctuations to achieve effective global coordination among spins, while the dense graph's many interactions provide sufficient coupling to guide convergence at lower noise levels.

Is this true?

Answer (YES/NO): YES